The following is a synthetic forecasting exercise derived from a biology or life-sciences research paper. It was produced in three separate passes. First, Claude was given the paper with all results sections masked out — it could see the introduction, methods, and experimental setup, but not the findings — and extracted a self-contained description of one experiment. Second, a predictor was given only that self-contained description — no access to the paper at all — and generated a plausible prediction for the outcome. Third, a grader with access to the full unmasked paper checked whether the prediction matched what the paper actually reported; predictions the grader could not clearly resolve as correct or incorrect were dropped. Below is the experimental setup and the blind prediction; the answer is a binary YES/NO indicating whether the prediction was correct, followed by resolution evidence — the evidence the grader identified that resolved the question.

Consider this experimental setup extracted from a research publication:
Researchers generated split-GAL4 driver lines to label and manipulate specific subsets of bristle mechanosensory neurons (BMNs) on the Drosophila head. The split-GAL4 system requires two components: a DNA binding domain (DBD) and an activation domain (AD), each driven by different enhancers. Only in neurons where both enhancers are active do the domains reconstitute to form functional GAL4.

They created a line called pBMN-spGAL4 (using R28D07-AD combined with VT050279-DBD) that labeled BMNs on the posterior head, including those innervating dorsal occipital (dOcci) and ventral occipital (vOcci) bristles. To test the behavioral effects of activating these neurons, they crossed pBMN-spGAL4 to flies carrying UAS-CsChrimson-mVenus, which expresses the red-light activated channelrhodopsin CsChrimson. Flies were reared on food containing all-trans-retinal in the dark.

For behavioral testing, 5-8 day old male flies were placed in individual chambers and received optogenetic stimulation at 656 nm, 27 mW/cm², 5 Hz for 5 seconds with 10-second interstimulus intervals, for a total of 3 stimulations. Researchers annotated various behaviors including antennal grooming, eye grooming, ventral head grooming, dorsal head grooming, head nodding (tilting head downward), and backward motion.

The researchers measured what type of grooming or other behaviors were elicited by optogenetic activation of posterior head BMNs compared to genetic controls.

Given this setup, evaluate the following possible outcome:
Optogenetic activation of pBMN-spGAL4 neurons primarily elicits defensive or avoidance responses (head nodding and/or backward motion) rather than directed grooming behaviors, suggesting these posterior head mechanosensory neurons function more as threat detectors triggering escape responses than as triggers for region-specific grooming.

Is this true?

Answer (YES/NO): YES